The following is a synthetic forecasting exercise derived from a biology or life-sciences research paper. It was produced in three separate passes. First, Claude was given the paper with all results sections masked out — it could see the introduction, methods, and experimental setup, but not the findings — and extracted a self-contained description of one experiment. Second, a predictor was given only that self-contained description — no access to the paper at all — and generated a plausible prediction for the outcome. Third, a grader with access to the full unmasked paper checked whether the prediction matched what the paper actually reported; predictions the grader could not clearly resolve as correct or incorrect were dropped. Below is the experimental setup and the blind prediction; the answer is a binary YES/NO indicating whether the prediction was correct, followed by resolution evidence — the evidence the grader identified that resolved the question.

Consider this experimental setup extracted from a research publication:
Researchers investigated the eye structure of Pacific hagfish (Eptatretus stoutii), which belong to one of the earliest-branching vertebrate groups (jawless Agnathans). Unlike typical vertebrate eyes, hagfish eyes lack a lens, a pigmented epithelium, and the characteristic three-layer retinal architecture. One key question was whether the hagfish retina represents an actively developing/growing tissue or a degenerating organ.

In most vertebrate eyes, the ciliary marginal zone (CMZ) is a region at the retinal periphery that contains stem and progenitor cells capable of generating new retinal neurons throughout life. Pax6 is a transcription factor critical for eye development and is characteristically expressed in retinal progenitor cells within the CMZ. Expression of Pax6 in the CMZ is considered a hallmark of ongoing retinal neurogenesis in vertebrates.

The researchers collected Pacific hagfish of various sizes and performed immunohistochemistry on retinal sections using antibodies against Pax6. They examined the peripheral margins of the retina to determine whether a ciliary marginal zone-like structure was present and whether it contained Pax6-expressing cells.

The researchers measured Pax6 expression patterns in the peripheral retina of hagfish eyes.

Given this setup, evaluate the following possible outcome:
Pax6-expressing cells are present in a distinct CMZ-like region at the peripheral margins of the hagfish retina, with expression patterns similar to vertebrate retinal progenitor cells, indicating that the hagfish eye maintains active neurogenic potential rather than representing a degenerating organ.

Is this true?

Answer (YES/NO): YES